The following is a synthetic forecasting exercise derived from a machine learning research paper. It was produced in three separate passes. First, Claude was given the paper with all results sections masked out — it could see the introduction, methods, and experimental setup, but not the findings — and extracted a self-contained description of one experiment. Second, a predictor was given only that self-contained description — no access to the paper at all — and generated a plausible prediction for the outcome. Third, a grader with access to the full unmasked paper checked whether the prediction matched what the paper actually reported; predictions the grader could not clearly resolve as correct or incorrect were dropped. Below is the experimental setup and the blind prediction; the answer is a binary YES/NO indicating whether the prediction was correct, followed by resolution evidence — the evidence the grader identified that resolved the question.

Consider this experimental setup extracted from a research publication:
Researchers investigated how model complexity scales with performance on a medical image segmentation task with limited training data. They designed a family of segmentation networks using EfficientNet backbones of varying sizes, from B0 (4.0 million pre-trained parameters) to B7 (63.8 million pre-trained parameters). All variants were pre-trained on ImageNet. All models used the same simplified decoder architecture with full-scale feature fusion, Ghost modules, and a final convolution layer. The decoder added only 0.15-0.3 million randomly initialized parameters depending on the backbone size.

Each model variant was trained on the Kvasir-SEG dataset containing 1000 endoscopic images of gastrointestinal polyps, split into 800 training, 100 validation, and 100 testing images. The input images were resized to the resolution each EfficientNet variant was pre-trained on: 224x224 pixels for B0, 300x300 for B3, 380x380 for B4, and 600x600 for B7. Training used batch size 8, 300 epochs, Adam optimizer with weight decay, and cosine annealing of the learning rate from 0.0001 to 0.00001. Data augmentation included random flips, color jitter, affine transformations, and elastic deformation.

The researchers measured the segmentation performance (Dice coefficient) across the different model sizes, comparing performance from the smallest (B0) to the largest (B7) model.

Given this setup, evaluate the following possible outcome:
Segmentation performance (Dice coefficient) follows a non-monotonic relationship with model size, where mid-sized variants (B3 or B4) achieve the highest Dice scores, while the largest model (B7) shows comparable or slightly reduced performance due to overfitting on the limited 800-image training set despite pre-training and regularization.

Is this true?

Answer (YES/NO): NO